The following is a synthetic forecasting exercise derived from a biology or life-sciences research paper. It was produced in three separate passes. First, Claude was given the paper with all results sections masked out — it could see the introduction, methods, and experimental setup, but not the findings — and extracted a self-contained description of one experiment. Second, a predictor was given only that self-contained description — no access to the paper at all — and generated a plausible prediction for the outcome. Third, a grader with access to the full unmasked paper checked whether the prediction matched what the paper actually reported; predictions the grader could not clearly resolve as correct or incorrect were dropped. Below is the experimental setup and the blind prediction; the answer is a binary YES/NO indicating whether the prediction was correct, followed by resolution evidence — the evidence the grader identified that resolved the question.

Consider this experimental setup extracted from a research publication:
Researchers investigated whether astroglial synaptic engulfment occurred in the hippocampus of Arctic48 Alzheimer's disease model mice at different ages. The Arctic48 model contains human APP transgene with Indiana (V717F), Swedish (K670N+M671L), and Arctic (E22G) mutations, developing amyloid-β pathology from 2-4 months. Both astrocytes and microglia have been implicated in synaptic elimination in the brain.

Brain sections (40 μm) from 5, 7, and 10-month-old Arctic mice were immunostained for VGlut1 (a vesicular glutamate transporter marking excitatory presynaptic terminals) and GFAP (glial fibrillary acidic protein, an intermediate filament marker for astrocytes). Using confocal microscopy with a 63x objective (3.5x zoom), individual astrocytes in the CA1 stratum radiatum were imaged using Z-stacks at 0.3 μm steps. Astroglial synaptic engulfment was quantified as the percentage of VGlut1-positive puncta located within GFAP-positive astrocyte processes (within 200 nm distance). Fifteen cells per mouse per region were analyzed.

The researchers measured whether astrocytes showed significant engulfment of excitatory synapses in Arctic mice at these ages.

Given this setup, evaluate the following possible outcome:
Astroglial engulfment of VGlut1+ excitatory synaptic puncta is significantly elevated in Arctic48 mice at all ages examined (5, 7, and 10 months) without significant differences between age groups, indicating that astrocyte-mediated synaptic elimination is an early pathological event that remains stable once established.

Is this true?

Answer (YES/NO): NO